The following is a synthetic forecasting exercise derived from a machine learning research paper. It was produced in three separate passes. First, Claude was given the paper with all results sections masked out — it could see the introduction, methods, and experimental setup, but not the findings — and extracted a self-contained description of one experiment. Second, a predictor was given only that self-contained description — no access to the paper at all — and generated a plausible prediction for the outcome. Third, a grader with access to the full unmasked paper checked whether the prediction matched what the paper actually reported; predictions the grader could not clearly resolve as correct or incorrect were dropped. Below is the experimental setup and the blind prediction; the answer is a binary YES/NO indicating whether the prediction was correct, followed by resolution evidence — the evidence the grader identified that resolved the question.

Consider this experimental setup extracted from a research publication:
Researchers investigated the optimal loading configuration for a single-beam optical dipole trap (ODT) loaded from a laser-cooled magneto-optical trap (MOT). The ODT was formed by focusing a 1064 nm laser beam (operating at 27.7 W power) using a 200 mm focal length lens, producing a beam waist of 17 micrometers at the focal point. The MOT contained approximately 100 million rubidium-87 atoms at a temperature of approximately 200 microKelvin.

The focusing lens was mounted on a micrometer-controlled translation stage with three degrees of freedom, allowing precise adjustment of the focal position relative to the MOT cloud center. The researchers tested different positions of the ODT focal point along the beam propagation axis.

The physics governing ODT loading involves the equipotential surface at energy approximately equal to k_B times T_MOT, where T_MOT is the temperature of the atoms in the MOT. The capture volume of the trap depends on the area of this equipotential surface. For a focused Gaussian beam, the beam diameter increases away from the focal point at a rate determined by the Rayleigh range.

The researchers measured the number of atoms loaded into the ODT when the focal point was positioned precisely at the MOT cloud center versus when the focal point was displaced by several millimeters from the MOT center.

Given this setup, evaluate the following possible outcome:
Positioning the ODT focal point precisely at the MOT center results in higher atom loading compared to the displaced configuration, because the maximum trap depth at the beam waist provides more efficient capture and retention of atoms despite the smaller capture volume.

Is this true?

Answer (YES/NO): NO